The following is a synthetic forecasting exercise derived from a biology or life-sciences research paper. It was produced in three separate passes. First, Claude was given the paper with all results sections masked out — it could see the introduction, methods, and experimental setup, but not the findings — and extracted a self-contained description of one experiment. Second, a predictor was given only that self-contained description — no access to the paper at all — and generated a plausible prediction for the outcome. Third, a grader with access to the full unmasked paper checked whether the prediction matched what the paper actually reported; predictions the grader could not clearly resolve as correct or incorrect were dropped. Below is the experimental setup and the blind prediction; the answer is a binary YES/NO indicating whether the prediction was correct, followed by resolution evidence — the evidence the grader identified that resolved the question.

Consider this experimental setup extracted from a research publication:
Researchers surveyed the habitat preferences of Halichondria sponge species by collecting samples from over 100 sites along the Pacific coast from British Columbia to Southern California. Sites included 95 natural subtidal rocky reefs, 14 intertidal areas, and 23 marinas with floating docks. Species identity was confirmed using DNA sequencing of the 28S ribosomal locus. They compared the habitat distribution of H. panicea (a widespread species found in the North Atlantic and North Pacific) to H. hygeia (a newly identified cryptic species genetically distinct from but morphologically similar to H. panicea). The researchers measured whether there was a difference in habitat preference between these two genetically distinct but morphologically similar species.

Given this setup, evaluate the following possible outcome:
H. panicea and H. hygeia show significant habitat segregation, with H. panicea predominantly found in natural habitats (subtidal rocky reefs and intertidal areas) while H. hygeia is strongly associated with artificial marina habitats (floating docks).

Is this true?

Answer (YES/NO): YES